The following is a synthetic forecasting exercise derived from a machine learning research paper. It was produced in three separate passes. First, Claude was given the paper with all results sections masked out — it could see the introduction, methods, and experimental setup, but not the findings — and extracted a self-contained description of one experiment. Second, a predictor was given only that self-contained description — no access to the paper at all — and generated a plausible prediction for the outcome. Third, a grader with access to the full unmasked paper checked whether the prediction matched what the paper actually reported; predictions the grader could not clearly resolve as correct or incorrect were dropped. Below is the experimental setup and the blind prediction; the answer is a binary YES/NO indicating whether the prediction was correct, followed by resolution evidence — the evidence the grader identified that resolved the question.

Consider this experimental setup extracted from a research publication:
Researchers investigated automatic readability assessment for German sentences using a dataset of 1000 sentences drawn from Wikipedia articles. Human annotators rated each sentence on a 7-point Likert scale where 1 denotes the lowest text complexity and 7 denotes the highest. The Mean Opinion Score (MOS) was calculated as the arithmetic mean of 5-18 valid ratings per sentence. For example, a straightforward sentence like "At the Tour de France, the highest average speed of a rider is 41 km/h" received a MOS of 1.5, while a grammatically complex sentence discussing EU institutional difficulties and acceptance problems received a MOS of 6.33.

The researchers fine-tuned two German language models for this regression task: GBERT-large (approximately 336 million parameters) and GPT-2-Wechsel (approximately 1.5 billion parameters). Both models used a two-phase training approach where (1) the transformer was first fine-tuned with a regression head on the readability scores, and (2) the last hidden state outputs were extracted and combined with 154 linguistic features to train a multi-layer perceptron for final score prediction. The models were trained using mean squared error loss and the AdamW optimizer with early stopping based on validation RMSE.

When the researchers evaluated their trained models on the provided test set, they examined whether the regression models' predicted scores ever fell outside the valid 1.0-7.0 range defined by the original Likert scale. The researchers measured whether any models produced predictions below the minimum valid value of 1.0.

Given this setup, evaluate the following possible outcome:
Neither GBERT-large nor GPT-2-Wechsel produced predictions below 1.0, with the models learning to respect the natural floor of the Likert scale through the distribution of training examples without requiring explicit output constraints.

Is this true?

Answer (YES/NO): NO